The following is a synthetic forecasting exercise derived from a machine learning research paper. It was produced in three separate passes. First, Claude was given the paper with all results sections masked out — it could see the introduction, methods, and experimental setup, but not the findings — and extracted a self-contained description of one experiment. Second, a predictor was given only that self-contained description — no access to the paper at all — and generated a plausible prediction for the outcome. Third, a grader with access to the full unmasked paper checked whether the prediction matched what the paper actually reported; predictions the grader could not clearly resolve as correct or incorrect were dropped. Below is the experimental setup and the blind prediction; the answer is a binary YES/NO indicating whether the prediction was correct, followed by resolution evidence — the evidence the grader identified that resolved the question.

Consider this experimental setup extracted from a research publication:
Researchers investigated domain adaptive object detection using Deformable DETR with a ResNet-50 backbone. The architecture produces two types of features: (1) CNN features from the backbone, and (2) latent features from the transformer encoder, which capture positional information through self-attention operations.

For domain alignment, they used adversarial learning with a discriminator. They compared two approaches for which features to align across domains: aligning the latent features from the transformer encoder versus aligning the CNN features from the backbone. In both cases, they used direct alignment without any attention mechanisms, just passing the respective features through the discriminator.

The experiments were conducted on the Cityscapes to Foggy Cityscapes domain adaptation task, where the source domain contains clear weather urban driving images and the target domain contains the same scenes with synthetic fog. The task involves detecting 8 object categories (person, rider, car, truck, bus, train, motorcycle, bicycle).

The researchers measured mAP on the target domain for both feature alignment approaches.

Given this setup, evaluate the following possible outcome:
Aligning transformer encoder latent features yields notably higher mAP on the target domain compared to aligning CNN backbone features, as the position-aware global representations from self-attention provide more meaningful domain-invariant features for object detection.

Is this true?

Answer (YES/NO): NO